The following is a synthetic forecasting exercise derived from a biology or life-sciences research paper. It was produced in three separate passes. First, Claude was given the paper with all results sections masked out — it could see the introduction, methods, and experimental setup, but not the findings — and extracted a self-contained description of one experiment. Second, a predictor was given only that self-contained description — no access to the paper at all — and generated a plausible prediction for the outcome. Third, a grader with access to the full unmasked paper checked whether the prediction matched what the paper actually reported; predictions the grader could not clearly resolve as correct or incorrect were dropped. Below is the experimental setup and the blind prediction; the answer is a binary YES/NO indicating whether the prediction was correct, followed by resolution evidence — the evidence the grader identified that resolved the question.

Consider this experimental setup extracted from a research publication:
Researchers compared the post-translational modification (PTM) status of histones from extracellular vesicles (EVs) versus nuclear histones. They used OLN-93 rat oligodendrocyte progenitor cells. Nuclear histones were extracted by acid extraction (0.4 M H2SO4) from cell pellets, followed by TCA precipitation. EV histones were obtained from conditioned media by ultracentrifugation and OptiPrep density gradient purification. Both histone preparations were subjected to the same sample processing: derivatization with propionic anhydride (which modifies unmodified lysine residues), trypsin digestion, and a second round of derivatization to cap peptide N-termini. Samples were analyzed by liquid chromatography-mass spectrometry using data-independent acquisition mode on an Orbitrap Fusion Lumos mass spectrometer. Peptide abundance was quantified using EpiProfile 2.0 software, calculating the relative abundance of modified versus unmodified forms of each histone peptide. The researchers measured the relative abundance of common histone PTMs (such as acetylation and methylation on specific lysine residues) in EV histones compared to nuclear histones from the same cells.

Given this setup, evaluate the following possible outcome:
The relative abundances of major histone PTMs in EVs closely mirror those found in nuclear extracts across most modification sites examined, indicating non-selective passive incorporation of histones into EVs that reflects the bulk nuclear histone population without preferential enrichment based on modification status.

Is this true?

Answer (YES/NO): NO